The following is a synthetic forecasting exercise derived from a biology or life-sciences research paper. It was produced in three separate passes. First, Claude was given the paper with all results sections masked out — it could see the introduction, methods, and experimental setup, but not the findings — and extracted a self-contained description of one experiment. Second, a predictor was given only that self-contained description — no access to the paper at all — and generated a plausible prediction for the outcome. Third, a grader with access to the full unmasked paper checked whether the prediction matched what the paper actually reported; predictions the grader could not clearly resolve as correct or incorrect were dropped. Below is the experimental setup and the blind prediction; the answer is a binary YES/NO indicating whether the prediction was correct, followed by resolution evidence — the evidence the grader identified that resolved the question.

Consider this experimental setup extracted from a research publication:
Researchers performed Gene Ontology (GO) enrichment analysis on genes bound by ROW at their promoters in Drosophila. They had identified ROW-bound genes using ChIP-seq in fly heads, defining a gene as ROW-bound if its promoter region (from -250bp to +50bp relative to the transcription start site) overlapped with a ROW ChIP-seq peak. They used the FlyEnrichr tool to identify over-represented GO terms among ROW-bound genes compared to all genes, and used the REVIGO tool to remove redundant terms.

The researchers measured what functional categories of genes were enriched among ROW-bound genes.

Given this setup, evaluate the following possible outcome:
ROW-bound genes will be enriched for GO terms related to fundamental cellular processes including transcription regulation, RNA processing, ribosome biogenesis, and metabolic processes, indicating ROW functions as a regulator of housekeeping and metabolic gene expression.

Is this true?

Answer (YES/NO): NO